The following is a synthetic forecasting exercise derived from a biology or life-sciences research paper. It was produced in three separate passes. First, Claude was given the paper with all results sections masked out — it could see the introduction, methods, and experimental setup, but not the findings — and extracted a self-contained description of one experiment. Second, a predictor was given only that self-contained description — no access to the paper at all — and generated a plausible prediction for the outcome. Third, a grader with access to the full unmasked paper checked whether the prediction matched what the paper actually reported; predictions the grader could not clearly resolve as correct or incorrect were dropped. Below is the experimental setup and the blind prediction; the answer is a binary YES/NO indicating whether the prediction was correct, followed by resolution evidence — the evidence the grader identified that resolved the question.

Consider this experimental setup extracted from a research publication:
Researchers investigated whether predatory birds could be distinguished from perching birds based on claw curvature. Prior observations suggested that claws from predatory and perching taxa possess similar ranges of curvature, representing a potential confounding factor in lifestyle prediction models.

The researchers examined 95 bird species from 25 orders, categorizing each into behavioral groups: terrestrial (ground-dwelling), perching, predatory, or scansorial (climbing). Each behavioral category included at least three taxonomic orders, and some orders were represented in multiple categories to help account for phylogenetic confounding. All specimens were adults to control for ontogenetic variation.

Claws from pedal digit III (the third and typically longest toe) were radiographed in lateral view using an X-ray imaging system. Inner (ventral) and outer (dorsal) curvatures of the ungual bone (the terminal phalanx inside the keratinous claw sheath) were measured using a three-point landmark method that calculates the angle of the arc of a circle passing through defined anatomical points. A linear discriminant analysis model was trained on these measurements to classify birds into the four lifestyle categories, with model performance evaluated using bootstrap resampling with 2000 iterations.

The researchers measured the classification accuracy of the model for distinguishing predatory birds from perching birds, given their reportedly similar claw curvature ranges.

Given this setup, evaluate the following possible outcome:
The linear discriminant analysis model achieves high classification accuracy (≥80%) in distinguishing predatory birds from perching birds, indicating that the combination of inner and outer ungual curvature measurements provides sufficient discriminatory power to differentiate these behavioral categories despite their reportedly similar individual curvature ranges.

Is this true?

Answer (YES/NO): NO